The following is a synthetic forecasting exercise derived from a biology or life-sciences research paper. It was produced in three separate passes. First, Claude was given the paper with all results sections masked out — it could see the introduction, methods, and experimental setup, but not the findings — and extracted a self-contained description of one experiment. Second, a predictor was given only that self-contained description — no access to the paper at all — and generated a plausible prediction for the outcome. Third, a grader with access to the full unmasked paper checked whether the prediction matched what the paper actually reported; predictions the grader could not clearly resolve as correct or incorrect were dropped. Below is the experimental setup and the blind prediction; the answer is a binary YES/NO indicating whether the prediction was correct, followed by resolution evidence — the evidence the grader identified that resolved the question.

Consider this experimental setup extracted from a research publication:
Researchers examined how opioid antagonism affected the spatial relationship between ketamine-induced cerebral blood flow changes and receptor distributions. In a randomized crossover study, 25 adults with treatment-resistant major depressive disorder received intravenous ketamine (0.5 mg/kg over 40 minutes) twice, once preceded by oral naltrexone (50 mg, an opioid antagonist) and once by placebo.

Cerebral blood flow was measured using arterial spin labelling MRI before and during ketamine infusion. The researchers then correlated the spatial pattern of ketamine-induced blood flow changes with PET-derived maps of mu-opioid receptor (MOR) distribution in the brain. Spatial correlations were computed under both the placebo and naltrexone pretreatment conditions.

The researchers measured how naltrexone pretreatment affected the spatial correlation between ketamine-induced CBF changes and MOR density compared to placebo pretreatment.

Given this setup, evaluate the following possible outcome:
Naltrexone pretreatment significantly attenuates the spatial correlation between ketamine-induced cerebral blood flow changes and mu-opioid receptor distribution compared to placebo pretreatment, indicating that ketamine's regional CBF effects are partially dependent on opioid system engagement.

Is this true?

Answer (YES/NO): NO